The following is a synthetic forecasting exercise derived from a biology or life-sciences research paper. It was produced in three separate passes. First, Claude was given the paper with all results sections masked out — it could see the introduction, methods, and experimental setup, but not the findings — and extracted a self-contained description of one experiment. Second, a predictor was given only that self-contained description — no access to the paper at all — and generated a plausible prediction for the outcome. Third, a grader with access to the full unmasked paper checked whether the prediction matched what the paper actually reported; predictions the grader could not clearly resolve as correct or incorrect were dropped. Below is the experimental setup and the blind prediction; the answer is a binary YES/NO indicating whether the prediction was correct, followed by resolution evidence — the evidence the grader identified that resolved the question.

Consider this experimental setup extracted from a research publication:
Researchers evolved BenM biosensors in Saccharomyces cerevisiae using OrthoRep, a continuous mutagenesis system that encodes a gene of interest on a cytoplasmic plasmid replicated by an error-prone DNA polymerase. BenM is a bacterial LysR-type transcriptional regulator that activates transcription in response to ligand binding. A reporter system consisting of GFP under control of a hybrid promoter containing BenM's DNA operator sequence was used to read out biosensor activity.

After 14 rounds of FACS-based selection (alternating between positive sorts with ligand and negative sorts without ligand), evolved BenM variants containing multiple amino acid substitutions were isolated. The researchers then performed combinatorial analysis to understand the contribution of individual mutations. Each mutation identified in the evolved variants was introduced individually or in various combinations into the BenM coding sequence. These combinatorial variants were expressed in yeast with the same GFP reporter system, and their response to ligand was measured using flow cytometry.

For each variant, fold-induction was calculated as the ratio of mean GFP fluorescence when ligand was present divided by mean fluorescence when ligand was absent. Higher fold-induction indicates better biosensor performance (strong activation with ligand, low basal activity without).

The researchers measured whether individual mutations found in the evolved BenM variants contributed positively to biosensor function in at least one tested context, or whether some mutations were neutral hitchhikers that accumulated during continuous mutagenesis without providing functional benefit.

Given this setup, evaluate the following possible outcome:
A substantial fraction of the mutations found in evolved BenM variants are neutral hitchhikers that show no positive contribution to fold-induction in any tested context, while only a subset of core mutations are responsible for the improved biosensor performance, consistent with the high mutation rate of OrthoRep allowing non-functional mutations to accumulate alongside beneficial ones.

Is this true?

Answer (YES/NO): NO